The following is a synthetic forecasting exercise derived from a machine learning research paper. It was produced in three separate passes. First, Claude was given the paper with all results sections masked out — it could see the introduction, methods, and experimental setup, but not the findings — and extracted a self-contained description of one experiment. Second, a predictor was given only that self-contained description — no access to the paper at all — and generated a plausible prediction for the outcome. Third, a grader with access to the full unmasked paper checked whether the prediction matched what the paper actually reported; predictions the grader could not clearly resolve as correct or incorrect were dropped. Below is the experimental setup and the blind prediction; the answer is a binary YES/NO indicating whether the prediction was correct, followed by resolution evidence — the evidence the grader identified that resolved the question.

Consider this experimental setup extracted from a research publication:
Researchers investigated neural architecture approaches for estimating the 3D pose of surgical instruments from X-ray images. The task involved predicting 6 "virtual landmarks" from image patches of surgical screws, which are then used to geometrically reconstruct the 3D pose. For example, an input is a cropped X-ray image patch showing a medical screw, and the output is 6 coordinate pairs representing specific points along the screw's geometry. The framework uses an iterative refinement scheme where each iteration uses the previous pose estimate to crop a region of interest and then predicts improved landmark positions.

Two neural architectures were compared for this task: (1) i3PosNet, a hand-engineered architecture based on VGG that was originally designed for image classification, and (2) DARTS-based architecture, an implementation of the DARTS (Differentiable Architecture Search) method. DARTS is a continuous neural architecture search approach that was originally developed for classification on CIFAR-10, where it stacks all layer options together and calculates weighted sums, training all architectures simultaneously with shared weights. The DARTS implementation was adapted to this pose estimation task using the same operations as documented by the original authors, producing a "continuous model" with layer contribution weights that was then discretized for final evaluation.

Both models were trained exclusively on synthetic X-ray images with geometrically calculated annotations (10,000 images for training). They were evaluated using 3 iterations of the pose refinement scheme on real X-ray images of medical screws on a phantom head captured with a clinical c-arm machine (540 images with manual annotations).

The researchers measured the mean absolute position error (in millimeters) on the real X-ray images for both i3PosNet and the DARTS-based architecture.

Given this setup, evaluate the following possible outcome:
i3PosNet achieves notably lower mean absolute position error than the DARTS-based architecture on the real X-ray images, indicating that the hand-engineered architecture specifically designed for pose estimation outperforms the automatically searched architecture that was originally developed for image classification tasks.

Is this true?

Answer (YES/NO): NO